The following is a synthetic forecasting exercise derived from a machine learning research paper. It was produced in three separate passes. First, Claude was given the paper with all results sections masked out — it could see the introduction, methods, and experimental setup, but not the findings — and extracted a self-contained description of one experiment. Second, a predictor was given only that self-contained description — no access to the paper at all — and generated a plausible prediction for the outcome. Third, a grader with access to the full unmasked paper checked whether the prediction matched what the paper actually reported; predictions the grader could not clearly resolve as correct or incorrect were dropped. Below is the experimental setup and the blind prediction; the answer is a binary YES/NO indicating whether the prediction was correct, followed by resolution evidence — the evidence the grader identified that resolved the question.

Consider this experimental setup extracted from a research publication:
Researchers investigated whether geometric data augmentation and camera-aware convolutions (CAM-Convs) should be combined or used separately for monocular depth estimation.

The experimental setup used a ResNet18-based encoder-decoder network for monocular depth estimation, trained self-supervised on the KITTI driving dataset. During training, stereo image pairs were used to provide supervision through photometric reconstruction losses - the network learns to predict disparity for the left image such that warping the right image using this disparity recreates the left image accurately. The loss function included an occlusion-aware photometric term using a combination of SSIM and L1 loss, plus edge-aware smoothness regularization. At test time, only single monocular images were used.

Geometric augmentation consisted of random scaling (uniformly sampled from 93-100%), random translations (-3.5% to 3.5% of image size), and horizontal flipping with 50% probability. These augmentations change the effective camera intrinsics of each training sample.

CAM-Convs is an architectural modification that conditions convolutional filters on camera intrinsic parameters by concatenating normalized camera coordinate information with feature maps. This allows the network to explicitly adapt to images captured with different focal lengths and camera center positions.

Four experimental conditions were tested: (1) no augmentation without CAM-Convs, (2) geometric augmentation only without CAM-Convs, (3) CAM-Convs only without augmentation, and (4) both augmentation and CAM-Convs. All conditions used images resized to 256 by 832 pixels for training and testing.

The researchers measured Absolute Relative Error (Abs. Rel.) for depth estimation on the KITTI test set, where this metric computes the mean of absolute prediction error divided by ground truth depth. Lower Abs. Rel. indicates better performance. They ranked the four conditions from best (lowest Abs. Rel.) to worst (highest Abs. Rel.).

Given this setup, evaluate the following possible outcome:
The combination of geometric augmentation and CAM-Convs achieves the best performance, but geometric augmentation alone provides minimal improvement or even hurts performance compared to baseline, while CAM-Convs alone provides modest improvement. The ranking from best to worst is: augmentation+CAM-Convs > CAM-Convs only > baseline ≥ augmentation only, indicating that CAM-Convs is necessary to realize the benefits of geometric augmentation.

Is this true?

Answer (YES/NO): NO